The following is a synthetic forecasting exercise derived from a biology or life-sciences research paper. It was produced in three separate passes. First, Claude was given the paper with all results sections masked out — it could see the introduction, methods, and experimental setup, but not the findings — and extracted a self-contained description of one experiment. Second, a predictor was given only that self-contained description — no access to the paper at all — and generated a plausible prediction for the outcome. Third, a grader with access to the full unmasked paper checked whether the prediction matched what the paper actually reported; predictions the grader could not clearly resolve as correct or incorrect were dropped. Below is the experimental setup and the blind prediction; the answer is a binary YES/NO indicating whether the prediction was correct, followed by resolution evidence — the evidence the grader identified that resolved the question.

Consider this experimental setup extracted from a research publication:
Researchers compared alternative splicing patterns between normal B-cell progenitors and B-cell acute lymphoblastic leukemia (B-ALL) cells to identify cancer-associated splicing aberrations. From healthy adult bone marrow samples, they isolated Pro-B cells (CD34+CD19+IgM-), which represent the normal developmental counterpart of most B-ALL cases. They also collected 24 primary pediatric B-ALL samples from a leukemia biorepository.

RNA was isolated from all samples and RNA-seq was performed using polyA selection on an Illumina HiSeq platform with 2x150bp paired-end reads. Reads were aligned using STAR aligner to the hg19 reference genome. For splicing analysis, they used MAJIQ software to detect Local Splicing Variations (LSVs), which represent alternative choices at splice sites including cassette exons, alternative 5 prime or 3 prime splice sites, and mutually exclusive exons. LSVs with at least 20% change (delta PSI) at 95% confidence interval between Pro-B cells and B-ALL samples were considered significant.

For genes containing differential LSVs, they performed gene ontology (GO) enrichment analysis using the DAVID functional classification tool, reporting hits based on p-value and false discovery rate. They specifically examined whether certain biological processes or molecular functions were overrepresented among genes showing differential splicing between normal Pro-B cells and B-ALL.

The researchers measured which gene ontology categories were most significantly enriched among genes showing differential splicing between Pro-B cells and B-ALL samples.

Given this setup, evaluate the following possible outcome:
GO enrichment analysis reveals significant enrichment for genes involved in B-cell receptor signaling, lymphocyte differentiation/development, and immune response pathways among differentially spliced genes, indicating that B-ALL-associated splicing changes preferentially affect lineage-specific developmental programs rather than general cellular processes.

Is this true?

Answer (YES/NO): NO